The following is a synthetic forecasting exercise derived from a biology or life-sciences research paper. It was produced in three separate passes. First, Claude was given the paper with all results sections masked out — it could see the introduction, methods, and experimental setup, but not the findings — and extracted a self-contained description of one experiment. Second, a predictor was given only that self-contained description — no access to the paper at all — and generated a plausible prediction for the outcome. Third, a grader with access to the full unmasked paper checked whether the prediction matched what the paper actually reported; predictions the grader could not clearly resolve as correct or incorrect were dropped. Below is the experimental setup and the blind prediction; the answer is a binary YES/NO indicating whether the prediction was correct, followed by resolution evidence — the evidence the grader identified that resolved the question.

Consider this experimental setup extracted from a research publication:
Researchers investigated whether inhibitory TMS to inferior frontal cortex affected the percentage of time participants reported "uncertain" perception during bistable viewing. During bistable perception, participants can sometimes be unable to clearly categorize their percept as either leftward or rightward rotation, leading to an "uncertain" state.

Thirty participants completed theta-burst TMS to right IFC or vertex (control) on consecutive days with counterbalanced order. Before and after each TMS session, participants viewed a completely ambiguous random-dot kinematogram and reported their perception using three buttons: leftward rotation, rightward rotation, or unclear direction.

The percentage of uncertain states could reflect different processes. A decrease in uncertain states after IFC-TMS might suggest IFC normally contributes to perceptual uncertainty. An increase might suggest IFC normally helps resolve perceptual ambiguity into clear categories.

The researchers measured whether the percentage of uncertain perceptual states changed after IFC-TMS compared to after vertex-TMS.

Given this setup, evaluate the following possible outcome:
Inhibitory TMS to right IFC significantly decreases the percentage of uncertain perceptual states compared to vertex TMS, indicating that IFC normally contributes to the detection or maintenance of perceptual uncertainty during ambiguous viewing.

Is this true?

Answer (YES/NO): NO